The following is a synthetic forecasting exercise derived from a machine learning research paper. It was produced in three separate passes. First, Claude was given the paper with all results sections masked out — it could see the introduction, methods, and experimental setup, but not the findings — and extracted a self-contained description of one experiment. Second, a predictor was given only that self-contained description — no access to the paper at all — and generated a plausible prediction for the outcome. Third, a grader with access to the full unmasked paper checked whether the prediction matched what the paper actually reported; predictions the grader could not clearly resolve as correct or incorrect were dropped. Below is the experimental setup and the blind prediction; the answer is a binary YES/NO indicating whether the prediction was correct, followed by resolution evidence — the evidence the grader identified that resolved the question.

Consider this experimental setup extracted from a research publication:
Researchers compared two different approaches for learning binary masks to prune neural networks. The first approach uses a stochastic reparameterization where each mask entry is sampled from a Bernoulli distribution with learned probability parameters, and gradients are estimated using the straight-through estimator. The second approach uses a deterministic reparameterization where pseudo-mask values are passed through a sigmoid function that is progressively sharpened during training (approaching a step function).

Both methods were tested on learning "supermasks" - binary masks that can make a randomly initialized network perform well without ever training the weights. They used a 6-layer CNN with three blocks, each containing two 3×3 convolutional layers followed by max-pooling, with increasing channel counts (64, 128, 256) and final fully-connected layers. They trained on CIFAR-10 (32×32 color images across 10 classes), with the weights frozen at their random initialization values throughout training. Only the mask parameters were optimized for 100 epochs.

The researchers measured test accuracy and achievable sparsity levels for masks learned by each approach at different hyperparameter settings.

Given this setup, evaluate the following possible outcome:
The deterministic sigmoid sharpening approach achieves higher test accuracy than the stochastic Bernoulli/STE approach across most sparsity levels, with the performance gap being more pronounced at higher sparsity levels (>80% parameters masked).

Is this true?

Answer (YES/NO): YES